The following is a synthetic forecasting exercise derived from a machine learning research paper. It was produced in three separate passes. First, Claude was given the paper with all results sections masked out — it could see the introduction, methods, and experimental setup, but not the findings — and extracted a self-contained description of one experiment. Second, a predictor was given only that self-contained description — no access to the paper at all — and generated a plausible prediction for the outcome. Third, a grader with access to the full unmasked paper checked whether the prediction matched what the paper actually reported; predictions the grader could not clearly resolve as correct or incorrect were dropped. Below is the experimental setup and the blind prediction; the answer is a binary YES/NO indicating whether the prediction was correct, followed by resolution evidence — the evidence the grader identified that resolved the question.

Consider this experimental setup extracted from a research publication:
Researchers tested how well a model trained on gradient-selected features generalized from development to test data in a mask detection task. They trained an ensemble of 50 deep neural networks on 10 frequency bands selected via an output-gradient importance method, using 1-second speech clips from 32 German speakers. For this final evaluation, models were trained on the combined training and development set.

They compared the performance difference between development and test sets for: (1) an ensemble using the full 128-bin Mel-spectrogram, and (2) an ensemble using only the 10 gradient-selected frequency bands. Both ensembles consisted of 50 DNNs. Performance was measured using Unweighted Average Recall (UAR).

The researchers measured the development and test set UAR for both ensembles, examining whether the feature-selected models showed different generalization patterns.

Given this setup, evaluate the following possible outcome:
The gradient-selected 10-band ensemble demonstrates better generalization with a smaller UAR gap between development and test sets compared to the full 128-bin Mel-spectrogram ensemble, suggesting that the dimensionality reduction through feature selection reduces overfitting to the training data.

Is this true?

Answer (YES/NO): NO